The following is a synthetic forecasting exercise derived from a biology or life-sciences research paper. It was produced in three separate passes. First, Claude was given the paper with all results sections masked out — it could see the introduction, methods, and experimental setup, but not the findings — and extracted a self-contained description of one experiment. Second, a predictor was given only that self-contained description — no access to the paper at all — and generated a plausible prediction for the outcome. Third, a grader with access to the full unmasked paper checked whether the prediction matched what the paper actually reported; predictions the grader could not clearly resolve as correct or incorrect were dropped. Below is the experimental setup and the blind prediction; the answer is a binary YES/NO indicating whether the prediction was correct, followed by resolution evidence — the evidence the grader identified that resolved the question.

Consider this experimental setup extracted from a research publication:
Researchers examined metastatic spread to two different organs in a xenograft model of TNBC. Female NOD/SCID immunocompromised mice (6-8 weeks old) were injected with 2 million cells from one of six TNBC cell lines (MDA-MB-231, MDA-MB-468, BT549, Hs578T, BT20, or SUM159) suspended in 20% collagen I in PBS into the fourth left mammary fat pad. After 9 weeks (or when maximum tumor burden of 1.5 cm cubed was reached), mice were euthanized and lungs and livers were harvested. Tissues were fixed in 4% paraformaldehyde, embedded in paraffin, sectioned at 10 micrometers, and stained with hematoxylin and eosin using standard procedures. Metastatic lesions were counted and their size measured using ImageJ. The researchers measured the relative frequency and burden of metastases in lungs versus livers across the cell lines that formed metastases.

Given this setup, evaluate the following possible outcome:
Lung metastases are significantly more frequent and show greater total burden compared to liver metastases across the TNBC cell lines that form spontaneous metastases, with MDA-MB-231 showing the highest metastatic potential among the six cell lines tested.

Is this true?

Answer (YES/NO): NO